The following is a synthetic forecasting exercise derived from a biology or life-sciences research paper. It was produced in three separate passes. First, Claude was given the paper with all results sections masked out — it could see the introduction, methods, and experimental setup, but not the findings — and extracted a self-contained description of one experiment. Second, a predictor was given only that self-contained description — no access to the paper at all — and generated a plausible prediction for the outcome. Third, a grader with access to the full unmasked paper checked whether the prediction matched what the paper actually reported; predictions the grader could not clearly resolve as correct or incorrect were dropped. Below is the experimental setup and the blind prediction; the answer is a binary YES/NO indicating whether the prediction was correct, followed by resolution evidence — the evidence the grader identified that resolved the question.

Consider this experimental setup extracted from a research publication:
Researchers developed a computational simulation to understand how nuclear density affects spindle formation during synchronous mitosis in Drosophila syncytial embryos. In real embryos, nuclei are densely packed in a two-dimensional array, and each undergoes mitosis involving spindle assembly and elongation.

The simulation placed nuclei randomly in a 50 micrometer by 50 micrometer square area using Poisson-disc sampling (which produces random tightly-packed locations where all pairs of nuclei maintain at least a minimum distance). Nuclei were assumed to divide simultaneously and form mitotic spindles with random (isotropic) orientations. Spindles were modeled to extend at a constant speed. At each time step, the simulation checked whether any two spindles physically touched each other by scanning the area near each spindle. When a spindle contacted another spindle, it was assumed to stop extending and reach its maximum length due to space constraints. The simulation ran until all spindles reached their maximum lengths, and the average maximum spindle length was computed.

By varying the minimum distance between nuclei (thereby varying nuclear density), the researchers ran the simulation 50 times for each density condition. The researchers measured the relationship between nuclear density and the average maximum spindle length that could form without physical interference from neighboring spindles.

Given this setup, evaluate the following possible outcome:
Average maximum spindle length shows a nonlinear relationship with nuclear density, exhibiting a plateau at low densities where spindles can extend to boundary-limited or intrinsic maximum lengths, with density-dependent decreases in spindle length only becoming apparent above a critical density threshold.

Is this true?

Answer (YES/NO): NO